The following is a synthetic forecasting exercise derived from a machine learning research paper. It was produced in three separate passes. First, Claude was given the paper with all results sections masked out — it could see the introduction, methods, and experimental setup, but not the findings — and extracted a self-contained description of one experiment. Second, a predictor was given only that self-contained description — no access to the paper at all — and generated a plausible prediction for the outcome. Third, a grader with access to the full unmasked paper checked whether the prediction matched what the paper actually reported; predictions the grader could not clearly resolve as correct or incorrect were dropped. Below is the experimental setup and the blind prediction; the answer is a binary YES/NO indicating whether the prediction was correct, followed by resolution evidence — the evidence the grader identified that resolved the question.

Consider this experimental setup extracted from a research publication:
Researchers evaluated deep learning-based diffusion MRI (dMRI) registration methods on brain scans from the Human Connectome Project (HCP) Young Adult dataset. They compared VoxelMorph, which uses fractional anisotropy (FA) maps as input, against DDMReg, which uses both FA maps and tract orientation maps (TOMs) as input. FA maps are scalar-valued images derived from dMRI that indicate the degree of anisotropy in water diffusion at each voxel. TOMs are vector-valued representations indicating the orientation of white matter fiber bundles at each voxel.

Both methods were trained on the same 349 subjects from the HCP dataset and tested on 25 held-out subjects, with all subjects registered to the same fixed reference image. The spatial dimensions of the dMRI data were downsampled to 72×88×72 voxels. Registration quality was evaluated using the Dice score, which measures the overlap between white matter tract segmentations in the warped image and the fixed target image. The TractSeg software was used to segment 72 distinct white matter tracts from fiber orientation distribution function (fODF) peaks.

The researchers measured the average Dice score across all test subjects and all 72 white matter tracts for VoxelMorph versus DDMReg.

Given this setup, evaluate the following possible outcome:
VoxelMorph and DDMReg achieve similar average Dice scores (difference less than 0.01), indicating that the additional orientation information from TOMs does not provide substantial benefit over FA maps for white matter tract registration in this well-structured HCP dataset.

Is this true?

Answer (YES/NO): NO